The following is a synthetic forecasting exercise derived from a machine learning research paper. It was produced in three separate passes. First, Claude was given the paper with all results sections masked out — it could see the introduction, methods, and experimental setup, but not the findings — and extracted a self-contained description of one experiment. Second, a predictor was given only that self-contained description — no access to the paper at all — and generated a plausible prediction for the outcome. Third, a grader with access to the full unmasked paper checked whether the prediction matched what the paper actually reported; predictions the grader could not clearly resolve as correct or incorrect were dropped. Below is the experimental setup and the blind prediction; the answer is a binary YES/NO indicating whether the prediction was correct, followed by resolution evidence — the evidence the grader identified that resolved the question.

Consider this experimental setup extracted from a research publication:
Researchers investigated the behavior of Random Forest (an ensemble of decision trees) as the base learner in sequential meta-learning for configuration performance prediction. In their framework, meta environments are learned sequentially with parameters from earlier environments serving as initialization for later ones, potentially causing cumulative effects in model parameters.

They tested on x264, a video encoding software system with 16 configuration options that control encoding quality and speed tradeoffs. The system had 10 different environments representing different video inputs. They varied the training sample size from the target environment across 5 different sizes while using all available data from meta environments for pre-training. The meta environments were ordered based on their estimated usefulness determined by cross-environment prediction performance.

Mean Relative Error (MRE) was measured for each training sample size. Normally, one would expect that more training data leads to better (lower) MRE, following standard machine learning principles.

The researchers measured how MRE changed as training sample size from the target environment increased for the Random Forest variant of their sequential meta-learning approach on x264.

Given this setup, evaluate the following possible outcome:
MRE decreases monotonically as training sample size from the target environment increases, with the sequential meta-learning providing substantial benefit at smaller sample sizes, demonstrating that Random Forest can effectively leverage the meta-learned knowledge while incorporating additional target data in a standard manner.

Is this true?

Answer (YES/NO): NO